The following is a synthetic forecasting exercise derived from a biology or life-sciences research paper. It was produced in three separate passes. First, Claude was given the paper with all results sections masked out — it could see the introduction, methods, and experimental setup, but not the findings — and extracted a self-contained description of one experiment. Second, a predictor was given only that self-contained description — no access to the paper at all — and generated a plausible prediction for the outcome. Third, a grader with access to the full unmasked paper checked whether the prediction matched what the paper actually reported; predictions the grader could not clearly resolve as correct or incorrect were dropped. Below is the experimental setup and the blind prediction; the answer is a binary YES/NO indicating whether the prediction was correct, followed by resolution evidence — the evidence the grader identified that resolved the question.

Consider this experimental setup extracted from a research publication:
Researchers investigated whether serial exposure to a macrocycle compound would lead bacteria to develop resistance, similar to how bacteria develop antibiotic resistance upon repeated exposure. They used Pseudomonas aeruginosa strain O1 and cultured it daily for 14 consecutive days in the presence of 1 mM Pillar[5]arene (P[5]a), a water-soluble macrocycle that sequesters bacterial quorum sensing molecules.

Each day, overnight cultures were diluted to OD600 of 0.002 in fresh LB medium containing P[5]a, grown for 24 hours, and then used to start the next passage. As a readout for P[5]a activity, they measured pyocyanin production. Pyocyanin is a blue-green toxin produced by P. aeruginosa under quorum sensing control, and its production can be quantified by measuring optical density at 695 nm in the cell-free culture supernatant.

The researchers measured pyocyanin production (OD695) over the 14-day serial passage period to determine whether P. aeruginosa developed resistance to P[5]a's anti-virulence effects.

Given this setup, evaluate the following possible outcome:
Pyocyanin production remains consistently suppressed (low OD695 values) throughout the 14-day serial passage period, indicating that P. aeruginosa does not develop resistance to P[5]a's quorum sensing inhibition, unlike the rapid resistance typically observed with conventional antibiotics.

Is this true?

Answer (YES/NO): YES